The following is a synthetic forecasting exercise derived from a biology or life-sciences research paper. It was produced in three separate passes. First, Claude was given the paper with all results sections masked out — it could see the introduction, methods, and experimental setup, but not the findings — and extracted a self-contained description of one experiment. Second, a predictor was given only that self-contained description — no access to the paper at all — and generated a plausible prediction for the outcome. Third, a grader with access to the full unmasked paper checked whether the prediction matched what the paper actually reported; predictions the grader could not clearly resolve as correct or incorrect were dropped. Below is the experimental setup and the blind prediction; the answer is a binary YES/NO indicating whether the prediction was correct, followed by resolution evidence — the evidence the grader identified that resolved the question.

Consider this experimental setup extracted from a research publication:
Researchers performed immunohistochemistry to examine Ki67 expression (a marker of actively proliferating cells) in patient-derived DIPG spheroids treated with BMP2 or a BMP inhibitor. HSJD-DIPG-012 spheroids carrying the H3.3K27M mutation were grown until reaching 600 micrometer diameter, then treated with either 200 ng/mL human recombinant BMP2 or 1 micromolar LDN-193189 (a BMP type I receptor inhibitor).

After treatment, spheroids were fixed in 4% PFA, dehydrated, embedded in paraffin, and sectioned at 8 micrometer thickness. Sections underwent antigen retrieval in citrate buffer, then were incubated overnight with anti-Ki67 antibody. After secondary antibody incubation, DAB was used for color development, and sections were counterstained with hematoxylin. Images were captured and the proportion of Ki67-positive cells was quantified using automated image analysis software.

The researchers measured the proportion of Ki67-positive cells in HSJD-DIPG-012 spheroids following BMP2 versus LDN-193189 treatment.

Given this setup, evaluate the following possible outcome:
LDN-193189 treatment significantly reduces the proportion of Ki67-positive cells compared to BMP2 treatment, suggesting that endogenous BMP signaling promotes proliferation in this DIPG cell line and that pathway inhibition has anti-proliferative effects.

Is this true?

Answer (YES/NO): NO